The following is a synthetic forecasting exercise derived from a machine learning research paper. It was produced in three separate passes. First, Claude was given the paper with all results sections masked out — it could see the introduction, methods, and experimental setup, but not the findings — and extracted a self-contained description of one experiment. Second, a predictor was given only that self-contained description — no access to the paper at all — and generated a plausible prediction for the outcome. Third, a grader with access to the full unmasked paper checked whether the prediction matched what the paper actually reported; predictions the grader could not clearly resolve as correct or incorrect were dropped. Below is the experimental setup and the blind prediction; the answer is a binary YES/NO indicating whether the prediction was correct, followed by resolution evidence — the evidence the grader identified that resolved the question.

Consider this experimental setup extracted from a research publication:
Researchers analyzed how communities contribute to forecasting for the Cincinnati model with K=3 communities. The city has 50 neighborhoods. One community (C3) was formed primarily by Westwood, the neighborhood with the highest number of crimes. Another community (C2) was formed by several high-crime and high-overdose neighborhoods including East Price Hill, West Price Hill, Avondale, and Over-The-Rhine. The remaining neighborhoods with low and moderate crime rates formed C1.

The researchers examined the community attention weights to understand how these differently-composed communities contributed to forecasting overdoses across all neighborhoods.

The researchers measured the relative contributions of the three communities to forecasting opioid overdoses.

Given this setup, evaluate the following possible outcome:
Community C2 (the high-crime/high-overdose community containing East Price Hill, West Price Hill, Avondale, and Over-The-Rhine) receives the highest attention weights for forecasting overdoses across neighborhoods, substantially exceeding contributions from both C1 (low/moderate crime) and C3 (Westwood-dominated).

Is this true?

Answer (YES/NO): YES